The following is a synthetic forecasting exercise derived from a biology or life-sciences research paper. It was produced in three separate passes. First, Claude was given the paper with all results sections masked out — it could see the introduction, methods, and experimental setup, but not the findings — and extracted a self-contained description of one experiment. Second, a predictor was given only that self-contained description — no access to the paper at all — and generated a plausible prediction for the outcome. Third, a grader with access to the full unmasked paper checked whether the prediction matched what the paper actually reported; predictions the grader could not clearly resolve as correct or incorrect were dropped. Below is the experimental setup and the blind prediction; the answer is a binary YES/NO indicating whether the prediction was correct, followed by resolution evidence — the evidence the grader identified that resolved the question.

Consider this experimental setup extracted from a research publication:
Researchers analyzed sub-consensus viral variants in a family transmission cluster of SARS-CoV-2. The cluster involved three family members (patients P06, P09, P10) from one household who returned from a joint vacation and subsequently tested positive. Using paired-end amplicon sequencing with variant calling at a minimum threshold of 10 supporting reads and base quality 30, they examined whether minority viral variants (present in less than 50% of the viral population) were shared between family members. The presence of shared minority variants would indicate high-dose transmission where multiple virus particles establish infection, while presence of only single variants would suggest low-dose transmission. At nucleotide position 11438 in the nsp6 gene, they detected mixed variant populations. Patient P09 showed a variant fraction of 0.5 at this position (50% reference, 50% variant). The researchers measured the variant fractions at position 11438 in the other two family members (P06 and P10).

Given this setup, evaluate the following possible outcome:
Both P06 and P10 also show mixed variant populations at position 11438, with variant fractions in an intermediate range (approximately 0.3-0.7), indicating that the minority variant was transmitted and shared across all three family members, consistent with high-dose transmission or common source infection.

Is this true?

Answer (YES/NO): NO